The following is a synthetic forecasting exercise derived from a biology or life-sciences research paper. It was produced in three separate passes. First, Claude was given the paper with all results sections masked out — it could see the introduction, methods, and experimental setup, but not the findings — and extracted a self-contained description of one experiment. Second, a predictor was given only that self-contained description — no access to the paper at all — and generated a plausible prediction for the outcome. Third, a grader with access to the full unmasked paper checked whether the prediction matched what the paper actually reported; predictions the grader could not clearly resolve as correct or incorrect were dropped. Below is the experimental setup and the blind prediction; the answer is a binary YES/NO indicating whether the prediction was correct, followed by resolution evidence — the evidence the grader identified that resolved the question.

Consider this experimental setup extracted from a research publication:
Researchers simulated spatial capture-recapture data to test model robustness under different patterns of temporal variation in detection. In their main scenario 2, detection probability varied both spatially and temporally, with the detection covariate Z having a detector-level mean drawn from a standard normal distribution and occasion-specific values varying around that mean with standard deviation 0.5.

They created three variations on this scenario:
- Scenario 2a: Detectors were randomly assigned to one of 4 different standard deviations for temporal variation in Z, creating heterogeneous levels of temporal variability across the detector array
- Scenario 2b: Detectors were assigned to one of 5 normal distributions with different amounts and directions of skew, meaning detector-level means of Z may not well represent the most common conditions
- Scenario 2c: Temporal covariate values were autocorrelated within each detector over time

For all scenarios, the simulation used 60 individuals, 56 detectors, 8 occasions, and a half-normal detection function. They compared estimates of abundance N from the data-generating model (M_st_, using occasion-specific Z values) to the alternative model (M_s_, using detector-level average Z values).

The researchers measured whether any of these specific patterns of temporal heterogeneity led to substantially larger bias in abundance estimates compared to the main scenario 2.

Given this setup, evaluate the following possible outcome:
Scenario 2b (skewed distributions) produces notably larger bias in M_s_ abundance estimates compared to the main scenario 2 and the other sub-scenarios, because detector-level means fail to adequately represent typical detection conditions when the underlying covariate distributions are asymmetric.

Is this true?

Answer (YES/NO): NO